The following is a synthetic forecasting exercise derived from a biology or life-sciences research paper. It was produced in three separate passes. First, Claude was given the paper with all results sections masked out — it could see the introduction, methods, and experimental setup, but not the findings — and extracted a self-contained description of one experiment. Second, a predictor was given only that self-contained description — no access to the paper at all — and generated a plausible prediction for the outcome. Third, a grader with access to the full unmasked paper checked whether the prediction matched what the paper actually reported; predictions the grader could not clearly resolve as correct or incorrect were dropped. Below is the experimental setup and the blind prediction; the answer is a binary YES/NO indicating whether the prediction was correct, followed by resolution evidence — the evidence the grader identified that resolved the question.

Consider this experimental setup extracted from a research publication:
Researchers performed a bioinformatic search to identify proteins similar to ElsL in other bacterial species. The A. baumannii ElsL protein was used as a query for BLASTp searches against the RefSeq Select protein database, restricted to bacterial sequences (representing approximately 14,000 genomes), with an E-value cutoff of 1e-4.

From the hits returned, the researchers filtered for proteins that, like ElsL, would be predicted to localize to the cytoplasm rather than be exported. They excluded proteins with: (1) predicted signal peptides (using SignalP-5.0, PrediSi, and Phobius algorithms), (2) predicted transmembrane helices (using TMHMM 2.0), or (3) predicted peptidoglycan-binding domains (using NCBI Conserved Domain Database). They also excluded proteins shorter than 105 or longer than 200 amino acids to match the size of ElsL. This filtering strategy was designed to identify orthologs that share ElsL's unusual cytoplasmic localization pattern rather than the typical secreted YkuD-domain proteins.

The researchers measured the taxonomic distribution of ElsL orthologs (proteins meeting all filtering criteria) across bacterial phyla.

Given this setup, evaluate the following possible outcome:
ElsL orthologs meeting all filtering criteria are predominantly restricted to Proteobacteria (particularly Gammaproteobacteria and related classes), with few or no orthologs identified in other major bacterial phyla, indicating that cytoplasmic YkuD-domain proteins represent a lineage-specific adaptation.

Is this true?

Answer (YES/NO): NO